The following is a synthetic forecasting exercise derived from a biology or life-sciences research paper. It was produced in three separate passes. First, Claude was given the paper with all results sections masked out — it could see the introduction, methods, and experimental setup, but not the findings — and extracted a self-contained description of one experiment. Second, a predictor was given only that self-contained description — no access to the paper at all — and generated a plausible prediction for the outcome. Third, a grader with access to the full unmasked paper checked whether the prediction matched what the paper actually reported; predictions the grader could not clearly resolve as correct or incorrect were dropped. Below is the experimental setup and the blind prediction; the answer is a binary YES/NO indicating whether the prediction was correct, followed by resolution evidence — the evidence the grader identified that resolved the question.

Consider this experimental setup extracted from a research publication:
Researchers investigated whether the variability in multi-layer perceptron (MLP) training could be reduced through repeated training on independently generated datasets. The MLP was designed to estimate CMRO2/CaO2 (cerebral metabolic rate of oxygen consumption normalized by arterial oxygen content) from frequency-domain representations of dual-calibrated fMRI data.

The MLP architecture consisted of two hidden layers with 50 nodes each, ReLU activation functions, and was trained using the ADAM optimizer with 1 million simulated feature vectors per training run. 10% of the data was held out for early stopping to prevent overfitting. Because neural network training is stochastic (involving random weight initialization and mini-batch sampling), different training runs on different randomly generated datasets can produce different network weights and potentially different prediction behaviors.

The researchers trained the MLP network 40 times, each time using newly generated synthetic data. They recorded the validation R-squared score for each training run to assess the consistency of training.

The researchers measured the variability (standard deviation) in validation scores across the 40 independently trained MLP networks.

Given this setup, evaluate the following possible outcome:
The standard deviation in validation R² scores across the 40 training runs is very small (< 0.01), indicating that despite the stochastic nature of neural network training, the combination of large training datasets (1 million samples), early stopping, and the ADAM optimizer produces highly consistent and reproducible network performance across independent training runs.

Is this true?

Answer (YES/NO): YES